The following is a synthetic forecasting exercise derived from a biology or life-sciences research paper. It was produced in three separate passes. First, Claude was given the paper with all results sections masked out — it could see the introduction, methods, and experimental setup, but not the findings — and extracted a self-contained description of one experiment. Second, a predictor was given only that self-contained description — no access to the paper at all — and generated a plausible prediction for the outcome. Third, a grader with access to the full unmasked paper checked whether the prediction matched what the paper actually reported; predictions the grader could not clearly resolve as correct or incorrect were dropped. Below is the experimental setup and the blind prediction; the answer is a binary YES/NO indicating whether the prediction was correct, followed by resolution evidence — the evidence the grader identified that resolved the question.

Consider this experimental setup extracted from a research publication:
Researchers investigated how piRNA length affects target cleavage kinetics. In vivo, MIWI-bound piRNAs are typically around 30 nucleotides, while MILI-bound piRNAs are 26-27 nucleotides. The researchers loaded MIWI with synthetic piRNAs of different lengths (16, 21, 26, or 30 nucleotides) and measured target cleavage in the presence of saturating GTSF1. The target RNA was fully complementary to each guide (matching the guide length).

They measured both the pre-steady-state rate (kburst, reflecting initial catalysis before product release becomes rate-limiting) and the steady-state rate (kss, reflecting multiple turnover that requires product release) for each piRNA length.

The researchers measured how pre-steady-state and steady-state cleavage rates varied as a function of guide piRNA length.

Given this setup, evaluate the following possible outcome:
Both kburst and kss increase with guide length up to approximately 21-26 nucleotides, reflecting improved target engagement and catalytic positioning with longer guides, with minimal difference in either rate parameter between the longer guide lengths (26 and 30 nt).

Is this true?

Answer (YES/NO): NO